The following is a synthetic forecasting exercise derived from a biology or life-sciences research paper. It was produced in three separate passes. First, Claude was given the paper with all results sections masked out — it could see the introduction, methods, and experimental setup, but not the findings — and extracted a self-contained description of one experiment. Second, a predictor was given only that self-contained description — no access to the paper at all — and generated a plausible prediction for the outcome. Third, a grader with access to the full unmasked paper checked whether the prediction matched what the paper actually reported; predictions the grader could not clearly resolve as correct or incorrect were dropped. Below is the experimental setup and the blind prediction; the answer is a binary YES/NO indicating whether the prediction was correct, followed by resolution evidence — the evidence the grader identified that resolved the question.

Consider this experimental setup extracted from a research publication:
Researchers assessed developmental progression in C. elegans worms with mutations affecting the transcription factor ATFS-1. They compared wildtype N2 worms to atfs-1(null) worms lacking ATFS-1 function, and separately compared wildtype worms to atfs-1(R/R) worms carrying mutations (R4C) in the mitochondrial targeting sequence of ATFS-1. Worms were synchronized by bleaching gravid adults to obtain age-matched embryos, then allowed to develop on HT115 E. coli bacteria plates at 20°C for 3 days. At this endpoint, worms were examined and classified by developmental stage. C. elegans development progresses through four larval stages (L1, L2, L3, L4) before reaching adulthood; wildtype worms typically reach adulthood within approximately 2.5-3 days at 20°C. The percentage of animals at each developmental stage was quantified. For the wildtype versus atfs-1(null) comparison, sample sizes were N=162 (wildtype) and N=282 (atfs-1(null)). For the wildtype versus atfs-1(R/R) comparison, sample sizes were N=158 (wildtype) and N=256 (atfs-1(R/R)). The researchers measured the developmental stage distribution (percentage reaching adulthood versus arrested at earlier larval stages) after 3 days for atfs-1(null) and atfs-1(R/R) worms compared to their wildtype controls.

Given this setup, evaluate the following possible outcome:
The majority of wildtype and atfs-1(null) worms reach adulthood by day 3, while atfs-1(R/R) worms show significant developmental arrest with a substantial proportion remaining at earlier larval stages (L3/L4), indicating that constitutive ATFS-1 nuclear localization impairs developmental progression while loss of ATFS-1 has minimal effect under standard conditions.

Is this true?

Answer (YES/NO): NO